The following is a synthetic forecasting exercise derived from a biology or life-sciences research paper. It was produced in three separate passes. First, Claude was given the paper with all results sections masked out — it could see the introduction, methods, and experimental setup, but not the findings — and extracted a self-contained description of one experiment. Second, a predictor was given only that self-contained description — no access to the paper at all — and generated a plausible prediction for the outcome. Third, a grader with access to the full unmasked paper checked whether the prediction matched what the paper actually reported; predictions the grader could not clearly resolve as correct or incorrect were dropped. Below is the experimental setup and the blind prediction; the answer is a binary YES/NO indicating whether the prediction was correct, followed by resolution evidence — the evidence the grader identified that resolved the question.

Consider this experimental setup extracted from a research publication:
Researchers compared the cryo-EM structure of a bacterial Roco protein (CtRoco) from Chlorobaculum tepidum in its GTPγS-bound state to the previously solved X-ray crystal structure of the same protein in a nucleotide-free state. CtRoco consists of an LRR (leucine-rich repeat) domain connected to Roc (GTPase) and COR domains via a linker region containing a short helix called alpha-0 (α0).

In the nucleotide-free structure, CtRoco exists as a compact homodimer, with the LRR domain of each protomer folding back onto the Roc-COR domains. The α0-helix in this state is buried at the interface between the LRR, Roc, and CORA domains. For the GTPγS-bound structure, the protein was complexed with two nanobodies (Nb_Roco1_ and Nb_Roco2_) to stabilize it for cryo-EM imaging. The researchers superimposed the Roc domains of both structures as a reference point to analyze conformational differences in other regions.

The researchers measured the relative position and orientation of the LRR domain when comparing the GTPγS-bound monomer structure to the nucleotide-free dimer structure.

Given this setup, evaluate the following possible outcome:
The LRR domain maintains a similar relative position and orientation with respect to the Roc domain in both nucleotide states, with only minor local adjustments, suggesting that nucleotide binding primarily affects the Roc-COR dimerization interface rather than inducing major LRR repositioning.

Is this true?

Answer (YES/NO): NO